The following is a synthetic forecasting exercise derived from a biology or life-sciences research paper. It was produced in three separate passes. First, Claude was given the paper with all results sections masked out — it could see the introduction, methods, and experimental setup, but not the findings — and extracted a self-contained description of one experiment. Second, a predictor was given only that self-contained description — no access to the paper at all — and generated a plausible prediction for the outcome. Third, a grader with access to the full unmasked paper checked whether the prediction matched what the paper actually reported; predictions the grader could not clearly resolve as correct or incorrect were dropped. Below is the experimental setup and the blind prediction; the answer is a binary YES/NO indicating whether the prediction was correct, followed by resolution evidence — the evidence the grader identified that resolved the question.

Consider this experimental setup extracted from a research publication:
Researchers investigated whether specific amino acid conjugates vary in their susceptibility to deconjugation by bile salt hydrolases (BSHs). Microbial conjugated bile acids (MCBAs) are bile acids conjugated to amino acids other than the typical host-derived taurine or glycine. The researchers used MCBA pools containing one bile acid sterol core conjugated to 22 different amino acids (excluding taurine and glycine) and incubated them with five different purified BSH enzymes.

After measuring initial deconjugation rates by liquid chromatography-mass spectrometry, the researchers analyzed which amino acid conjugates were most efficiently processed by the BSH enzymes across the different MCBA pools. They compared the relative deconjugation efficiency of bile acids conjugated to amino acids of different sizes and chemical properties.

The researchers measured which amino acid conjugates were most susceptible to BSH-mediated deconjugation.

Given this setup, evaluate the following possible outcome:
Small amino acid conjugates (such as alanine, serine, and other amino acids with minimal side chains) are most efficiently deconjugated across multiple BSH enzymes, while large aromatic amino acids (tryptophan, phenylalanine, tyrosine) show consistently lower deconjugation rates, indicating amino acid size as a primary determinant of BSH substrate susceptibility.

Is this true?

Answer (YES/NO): NO